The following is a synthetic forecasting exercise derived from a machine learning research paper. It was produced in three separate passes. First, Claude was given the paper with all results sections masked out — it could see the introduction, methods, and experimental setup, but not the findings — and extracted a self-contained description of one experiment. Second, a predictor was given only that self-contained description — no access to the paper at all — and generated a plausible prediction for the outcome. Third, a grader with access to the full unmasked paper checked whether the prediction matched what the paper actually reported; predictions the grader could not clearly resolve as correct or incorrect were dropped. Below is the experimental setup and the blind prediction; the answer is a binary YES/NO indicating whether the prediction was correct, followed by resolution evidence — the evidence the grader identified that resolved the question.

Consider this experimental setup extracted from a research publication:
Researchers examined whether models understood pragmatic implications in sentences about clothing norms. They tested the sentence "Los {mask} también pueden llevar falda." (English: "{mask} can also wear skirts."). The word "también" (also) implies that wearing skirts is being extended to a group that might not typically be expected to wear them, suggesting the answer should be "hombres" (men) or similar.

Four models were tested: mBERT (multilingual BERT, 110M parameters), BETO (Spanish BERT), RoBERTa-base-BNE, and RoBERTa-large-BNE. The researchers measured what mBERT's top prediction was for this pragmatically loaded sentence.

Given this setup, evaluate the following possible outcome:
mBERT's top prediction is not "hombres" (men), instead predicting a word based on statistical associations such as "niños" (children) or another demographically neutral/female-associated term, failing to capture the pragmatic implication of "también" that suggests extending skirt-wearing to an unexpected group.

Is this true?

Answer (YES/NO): NO